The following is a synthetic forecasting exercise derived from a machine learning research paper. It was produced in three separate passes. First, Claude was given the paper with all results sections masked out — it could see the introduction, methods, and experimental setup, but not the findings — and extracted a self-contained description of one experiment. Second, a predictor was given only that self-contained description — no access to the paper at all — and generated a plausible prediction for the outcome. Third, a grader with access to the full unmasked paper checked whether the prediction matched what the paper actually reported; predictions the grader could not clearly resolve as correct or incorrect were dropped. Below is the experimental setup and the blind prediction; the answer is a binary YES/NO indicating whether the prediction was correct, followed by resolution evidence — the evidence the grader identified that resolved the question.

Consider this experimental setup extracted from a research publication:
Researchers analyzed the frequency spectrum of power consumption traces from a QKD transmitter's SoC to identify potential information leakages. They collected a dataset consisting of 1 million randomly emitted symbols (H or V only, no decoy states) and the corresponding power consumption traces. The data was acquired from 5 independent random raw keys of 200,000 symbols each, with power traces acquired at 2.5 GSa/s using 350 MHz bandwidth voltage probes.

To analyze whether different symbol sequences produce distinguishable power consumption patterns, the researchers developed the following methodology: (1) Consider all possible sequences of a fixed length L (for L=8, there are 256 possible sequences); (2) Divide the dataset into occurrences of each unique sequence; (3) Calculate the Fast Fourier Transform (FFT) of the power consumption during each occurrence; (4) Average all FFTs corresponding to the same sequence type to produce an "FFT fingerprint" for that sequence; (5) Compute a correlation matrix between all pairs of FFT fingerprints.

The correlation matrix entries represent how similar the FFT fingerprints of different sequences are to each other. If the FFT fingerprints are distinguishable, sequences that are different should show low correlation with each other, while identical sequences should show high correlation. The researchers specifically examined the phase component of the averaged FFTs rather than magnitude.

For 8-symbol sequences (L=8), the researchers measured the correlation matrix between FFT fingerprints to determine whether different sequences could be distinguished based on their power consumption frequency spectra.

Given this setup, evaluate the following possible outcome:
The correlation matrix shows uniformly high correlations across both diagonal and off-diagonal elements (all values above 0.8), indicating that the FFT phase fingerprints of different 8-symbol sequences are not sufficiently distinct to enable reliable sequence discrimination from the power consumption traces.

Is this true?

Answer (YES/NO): NO